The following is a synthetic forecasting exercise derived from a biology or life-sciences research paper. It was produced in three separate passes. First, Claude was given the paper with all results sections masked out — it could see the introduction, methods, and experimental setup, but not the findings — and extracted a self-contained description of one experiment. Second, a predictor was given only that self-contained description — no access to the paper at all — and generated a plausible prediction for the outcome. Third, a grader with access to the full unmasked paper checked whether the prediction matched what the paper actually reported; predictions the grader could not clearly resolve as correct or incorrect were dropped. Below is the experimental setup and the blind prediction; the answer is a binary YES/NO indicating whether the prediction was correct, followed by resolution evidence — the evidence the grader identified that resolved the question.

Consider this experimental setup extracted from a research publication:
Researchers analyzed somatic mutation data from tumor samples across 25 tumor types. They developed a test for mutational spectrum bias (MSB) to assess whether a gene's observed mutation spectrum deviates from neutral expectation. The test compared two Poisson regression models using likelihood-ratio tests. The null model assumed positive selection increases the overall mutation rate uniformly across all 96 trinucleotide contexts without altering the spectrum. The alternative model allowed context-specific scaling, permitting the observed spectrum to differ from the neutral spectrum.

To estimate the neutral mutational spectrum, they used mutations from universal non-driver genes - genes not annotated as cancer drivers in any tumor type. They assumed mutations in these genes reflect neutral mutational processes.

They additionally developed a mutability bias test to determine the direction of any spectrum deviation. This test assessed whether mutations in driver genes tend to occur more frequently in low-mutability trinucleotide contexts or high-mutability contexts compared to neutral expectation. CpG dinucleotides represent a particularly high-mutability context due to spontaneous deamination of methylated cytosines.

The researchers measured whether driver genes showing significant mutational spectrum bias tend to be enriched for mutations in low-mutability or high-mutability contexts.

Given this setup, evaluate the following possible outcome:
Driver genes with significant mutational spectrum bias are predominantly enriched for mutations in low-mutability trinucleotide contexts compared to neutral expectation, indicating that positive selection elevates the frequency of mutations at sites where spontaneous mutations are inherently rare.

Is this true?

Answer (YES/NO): YES